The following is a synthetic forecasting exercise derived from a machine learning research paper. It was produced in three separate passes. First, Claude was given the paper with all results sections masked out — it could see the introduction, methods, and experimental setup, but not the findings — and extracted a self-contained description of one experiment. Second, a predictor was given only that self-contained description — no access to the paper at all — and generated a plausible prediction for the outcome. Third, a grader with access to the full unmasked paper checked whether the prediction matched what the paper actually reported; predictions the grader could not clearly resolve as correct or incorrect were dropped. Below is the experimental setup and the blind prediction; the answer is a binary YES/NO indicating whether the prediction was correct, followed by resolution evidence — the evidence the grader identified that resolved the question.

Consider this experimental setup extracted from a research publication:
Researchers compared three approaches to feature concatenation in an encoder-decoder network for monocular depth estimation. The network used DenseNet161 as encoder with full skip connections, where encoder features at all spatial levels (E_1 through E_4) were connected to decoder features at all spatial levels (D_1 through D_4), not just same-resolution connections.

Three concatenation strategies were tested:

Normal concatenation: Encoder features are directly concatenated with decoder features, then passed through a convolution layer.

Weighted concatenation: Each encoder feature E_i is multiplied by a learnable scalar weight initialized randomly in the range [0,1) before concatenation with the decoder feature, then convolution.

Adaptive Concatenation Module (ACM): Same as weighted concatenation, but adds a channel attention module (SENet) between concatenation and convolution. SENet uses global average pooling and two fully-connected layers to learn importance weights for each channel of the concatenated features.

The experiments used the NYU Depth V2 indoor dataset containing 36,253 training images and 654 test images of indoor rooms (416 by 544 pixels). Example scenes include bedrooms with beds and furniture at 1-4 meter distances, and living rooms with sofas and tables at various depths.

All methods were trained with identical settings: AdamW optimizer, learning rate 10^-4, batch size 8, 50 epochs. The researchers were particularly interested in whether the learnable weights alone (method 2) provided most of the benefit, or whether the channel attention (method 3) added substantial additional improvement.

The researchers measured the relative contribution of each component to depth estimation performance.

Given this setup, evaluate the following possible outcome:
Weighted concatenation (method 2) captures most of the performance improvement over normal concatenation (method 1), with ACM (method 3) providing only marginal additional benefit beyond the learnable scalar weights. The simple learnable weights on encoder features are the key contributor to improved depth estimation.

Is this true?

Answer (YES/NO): NO